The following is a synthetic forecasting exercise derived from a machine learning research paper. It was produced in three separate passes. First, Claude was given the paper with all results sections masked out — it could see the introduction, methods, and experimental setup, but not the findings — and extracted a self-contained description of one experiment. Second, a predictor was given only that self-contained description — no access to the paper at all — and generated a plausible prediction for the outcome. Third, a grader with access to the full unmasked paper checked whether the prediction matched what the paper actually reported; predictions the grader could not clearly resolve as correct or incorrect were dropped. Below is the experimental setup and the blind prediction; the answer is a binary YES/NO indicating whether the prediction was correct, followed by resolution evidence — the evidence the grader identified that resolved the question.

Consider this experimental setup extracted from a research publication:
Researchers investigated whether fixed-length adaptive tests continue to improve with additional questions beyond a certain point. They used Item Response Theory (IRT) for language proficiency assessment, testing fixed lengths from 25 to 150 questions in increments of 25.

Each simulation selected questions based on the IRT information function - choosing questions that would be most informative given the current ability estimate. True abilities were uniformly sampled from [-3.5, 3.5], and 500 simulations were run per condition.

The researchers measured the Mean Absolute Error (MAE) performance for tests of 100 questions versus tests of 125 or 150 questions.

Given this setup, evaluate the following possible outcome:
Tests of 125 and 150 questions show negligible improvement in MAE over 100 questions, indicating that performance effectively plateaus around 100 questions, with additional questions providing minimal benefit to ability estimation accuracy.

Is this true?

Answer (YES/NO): YES